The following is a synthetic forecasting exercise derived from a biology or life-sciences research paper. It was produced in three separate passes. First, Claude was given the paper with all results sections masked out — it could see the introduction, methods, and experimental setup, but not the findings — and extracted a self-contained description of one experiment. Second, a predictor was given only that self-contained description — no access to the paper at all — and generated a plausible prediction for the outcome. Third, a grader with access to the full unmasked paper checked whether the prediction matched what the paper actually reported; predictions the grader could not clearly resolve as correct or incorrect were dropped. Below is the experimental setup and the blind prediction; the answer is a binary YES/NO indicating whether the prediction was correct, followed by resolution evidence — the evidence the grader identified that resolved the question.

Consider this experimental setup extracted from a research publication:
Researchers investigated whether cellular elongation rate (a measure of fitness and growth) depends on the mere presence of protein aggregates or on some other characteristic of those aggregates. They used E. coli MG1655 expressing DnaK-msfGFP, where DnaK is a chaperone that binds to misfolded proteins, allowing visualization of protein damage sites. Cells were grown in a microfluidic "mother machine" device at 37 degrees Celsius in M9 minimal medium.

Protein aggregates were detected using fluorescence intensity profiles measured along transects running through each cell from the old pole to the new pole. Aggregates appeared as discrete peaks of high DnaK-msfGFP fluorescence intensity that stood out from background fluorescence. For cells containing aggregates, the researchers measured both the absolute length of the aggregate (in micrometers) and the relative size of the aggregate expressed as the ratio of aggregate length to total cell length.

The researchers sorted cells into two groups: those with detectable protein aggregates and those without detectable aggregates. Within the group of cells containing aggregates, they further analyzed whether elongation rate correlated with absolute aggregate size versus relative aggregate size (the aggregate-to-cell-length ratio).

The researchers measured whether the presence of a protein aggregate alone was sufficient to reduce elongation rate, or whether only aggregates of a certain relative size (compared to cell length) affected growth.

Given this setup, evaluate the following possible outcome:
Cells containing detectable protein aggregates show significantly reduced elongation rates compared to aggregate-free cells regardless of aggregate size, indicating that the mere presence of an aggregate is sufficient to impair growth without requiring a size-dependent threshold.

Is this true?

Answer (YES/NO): NO